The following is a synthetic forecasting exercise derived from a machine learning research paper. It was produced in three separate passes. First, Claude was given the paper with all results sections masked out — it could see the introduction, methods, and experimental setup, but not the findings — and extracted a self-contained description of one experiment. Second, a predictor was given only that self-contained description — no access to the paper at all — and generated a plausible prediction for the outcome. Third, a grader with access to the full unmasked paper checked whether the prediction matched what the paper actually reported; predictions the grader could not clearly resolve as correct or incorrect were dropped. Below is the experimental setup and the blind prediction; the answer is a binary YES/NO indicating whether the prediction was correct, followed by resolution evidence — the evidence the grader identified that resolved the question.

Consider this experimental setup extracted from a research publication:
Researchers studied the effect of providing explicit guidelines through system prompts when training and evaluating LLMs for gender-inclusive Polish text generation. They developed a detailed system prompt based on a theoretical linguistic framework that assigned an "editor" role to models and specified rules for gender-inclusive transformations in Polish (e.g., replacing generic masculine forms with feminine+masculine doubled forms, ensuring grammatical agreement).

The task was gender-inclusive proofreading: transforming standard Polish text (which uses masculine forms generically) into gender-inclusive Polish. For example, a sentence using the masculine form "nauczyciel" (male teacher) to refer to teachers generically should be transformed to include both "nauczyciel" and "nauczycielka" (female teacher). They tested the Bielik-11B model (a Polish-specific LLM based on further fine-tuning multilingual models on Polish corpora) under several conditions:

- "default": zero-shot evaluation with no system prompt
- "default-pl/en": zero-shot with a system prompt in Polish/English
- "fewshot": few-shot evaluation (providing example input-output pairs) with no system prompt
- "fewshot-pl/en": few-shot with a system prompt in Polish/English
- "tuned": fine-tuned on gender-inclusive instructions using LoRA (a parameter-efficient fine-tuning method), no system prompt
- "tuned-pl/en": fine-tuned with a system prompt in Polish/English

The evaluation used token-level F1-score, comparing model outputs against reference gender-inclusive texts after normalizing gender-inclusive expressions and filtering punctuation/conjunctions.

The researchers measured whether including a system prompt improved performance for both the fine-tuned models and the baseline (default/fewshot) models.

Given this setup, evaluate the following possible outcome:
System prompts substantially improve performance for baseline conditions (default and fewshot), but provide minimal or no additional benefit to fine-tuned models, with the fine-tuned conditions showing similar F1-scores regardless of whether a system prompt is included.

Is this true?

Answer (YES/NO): NO